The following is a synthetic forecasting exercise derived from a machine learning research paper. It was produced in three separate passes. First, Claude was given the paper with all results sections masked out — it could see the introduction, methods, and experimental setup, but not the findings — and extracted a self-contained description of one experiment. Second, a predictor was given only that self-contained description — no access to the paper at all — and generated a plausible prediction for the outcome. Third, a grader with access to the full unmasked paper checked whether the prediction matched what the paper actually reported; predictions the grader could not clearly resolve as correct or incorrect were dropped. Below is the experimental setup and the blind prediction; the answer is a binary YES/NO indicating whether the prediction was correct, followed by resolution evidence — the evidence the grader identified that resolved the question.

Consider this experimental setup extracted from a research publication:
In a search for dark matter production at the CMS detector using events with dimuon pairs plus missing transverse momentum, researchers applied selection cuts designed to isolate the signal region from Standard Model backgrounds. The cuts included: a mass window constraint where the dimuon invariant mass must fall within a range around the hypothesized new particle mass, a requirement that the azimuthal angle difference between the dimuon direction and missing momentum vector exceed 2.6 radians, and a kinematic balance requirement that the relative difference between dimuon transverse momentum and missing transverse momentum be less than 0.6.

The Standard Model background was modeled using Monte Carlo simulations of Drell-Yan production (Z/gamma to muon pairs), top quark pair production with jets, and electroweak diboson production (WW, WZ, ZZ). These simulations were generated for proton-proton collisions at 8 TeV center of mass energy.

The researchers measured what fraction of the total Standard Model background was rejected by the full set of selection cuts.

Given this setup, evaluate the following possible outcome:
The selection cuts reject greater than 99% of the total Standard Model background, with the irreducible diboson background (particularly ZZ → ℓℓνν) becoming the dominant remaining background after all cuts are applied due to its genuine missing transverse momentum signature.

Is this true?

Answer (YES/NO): NO